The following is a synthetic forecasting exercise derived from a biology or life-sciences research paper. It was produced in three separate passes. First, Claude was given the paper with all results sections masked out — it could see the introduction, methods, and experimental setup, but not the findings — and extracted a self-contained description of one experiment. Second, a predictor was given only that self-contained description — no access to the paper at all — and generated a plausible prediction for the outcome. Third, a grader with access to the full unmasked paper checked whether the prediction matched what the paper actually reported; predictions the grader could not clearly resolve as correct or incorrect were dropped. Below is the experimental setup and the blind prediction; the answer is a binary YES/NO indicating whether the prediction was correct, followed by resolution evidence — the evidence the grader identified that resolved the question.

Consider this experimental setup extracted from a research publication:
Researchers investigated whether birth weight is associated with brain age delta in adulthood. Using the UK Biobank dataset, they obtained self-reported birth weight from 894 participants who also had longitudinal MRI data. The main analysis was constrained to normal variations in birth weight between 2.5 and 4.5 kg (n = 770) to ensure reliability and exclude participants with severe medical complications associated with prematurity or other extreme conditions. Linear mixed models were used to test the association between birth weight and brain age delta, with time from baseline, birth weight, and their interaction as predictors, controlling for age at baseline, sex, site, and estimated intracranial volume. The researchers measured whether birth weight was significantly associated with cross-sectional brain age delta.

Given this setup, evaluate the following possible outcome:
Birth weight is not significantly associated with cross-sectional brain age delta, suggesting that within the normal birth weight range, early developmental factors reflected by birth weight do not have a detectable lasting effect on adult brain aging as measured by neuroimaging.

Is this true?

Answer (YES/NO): NO